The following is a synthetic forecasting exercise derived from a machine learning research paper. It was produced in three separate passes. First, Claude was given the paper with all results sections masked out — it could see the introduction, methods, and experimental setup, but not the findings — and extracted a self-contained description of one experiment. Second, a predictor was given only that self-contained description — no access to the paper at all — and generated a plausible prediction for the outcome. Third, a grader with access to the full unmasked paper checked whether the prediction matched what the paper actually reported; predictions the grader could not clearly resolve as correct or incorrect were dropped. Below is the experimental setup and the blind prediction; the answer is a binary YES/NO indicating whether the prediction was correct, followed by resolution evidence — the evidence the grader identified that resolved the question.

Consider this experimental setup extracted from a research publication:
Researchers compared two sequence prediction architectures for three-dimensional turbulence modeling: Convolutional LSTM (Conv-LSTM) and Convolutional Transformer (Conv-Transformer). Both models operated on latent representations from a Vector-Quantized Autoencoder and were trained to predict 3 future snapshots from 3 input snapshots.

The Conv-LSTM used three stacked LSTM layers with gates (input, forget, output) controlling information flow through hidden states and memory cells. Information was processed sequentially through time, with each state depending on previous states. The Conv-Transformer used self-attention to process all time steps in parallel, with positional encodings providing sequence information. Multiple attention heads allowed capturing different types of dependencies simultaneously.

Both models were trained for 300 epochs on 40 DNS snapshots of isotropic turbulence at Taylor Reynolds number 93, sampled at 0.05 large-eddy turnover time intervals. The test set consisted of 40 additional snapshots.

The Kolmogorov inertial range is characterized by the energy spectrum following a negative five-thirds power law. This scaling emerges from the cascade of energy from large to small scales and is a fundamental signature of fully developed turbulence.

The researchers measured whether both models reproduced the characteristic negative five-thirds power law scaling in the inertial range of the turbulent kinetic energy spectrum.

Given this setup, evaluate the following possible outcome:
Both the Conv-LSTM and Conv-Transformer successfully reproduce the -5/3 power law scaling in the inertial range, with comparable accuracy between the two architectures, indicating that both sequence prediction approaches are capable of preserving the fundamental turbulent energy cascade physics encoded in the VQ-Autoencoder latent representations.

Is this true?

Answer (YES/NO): NO